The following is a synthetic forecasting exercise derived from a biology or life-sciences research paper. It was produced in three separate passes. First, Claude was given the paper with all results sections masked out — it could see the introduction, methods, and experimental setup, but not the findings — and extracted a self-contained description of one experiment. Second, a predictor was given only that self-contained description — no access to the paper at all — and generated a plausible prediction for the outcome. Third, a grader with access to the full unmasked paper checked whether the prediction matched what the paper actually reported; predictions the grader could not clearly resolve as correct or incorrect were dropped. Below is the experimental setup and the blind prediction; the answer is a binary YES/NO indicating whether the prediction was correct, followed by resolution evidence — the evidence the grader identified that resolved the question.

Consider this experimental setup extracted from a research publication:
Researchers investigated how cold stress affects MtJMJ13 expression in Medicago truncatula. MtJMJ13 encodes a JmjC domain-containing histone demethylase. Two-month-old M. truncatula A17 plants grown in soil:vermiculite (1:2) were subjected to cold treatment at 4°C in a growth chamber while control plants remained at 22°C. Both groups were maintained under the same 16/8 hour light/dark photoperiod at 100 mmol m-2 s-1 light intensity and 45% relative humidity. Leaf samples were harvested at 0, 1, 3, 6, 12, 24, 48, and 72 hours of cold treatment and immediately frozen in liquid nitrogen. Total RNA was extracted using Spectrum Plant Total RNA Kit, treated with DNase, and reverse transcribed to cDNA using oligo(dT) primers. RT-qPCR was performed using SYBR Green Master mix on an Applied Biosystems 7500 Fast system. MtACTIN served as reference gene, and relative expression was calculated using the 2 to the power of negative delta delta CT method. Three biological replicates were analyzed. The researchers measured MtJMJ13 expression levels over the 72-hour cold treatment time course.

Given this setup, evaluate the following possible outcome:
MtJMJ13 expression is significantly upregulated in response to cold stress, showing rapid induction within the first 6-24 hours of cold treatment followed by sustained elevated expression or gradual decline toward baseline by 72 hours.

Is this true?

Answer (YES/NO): NO